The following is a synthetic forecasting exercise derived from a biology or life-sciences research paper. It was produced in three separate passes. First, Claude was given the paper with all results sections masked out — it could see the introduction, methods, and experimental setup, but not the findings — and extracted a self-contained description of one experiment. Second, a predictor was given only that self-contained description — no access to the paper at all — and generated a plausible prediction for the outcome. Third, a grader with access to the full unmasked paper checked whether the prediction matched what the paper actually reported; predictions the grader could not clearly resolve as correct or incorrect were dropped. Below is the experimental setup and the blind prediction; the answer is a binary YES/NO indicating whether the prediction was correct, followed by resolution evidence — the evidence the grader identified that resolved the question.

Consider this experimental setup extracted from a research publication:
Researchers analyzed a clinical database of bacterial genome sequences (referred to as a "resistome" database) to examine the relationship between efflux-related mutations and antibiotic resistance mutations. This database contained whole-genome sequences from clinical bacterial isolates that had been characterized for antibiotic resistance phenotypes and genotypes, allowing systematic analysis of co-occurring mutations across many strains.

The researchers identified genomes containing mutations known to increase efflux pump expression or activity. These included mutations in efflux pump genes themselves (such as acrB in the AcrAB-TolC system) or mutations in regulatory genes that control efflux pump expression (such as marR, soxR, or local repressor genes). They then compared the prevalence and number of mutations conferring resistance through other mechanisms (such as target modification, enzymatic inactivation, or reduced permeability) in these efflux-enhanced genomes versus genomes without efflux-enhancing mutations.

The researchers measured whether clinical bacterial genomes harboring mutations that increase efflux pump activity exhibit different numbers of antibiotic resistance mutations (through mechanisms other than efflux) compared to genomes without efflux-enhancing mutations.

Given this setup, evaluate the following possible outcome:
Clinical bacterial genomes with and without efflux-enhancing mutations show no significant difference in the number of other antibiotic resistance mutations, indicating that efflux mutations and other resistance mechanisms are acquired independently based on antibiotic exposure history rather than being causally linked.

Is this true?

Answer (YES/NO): NO